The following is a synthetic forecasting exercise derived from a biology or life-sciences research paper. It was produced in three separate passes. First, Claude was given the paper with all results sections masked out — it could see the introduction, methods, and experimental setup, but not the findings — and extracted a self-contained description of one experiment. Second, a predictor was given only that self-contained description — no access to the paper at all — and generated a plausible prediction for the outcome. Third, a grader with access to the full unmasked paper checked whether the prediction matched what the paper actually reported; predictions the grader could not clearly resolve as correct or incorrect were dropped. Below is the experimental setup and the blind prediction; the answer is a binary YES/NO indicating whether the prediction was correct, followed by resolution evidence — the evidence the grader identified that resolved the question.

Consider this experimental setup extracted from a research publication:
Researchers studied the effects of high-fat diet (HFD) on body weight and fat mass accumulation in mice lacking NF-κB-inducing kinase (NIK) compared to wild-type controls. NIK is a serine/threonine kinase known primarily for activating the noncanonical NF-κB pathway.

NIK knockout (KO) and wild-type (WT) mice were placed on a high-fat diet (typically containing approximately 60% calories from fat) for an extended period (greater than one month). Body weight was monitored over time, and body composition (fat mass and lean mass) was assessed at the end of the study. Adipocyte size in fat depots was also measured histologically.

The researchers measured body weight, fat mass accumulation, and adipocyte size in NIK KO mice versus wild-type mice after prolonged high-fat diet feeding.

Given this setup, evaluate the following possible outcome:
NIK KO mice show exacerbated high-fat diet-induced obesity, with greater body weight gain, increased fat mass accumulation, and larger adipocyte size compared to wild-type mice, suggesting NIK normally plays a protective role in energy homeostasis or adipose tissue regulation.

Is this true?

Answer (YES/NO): NO